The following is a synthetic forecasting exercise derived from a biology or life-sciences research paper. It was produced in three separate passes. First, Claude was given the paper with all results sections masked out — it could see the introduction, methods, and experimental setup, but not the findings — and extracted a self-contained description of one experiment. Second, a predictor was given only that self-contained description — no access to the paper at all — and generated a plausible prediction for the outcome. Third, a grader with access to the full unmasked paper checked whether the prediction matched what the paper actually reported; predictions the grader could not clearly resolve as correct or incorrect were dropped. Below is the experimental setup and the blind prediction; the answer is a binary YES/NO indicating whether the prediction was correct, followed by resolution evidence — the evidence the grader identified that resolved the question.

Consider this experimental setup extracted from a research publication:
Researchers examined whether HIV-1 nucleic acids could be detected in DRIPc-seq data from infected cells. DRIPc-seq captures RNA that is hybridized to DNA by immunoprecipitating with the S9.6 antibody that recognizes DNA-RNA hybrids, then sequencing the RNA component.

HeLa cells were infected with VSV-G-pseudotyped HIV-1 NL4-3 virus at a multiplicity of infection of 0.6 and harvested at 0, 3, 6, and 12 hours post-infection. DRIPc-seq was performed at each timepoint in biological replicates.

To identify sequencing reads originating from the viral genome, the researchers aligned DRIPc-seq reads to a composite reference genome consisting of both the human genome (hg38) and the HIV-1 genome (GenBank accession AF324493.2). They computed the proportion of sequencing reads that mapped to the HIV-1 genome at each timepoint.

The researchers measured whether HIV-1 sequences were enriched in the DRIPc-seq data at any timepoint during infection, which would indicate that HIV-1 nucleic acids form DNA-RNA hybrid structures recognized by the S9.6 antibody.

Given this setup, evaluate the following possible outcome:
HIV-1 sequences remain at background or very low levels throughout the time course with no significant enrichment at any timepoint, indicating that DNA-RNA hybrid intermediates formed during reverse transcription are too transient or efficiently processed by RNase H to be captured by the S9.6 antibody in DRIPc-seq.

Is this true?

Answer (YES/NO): YES